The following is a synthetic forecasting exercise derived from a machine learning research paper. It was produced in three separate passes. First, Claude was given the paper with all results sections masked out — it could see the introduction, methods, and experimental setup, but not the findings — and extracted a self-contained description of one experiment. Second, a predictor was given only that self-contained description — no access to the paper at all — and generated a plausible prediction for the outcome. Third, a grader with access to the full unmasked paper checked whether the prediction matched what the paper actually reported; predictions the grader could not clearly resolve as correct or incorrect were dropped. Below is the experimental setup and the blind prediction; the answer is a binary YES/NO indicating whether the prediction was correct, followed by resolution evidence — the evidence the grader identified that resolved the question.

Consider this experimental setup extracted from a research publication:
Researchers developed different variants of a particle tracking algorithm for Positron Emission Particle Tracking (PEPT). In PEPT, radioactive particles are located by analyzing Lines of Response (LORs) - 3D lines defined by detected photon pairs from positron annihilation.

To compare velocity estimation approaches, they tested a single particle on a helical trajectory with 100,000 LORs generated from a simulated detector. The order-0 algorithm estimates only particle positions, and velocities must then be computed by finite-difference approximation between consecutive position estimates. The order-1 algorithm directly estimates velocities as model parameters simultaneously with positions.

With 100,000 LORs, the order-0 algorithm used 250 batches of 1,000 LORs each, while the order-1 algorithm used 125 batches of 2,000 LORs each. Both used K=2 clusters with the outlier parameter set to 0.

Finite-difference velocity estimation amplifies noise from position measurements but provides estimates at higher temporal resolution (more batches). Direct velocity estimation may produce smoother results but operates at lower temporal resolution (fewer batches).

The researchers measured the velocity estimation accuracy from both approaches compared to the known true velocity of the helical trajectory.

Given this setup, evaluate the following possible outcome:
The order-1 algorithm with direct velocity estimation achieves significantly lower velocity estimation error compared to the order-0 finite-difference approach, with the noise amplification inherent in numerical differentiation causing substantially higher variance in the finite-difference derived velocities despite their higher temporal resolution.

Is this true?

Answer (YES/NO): YES